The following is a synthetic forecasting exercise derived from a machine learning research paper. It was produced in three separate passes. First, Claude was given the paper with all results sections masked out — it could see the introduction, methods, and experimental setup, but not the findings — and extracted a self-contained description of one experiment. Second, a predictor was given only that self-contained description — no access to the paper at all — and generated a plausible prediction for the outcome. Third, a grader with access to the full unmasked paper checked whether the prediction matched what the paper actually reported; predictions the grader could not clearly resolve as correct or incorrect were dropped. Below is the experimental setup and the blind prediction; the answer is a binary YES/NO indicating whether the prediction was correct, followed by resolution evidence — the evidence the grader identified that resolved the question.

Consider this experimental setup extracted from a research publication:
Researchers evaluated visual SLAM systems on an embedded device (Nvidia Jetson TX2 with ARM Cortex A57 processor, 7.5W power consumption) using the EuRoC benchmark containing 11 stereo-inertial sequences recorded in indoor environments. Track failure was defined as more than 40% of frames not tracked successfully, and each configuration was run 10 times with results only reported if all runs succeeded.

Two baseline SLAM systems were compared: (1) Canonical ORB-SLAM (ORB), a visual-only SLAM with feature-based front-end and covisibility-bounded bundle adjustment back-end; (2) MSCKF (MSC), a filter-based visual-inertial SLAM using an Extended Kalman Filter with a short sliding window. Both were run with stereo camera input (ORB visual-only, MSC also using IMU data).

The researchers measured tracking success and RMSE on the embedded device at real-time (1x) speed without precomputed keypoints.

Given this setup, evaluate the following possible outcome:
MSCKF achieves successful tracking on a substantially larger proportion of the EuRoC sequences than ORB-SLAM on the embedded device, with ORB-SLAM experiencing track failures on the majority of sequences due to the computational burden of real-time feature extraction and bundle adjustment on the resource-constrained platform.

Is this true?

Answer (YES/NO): YES